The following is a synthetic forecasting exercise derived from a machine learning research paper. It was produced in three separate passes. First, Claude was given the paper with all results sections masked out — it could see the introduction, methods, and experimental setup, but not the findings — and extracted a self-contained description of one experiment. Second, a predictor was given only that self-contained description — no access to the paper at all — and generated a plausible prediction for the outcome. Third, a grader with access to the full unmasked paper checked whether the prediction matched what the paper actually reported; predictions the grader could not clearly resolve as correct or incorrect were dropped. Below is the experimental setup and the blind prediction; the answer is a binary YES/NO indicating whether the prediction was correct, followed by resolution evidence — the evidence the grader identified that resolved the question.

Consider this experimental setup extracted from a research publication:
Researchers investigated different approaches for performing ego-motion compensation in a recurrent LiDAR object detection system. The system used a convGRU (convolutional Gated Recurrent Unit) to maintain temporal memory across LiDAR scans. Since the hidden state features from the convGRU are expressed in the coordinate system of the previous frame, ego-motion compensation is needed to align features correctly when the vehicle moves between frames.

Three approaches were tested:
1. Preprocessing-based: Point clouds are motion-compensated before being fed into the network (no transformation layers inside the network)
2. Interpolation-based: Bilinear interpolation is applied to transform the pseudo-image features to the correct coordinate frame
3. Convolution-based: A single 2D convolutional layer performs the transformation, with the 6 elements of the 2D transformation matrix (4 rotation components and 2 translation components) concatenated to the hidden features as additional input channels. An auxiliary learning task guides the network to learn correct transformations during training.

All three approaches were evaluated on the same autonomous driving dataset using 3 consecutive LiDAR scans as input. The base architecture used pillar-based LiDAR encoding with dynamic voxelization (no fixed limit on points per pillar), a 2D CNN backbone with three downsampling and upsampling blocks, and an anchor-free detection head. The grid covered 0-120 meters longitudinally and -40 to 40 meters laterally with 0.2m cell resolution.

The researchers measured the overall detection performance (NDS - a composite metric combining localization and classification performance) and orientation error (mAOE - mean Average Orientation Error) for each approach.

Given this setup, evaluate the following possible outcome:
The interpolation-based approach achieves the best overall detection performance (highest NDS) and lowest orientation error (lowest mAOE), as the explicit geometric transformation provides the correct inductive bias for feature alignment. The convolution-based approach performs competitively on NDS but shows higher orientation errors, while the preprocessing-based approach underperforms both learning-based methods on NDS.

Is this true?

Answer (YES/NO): NO